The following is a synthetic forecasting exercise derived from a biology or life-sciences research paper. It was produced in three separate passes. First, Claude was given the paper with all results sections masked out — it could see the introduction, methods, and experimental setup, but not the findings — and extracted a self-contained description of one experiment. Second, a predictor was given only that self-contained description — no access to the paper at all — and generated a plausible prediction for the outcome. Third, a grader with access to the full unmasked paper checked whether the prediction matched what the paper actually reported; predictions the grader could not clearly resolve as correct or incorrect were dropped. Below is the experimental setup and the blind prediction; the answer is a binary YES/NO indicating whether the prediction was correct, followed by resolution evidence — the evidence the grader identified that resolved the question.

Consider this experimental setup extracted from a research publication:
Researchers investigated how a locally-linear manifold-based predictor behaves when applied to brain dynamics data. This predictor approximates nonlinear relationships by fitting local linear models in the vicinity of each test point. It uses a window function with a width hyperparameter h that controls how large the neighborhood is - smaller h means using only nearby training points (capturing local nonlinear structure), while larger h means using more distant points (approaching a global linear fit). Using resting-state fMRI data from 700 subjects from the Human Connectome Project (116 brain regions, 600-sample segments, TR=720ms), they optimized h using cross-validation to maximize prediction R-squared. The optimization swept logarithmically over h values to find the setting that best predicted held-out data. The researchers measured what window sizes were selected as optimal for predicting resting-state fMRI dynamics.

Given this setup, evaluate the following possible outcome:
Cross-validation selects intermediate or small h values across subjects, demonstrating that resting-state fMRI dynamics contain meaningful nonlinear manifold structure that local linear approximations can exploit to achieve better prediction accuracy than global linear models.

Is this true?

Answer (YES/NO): NO